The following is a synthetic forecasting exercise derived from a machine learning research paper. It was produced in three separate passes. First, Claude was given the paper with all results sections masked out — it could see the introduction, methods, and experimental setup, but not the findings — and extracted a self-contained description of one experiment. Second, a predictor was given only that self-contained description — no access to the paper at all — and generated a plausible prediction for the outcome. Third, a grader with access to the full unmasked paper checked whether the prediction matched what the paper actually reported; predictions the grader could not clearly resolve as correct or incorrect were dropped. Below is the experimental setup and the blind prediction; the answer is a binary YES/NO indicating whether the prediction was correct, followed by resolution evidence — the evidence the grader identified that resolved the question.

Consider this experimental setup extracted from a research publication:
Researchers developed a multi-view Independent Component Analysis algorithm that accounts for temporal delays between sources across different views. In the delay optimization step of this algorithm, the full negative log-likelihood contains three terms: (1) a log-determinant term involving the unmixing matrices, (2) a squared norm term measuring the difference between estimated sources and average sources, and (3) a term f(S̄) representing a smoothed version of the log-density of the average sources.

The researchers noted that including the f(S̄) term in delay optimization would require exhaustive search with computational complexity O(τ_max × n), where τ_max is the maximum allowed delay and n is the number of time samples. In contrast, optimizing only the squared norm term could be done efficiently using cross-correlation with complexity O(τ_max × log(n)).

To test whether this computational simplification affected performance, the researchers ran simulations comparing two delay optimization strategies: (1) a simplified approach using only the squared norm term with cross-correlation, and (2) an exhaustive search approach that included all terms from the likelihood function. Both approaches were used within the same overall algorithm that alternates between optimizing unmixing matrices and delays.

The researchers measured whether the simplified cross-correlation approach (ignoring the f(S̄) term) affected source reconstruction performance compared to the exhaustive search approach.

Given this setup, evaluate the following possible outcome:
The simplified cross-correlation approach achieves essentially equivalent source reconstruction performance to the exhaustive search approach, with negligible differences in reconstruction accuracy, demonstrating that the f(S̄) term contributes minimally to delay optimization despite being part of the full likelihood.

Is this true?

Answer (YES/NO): YES